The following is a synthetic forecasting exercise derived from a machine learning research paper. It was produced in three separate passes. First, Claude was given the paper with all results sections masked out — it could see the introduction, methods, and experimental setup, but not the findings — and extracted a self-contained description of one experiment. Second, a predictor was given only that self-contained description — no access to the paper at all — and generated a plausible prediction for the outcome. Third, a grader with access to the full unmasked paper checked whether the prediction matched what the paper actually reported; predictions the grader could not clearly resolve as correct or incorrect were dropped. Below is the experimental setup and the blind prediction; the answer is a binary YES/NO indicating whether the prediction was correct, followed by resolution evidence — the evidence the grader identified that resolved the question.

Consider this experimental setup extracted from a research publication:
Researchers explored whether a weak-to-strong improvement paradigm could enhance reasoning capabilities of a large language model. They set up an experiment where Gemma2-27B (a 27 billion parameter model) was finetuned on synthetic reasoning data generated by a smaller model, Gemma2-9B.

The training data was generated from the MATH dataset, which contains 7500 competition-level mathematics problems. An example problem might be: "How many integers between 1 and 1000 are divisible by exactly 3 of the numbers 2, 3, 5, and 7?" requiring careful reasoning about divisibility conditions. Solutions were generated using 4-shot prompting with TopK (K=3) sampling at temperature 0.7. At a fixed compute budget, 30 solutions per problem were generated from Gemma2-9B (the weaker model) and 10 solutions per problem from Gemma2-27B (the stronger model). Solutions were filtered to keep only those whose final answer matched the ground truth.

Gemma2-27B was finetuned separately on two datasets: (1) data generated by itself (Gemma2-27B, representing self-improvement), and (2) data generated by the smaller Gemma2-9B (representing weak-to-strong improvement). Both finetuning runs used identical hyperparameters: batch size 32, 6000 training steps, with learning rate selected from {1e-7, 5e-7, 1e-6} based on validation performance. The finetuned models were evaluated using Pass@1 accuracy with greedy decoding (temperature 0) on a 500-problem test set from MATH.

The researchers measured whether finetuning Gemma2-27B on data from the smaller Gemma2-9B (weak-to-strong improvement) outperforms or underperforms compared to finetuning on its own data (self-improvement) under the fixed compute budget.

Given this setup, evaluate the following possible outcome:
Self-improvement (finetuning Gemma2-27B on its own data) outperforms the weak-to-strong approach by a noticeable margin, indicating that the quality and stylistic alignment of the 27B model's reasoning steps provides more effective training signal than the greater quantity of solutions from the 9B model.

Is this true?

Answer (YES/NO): NO